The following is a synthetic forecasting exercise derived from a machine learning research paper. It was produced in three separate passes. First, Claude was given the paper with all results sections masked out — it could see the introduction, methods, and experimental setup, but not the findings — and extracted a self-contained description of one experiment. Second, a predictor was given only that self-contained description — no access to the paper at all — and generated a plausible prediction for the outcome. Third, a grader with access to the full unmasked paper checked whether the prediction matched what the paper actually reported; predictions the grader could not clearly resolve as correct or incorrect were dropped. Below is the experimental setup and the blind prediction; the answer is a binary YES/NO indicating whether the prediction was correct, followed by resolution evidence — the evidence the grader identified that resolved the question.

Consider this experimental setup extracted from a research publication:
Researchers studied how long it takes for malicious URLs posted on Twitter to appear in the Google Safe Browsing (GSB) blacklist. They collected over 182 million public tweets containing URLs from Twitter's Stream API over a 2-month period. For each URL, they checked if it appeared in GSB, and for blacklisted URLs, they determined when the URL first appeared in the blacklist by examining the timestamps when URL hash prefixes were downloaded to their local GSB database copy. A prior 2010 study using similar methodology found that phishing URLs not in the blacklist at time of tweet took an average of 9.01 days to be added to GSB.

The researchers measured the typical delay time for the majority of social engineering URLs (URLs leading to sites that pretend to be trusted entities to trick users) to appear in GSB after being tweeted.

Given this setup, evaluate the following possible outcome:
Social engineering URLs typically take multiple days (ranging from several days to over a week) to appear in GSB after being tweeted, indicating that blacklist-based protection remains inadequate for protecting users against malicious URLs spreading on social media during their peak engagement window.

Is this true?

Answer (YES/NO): NO